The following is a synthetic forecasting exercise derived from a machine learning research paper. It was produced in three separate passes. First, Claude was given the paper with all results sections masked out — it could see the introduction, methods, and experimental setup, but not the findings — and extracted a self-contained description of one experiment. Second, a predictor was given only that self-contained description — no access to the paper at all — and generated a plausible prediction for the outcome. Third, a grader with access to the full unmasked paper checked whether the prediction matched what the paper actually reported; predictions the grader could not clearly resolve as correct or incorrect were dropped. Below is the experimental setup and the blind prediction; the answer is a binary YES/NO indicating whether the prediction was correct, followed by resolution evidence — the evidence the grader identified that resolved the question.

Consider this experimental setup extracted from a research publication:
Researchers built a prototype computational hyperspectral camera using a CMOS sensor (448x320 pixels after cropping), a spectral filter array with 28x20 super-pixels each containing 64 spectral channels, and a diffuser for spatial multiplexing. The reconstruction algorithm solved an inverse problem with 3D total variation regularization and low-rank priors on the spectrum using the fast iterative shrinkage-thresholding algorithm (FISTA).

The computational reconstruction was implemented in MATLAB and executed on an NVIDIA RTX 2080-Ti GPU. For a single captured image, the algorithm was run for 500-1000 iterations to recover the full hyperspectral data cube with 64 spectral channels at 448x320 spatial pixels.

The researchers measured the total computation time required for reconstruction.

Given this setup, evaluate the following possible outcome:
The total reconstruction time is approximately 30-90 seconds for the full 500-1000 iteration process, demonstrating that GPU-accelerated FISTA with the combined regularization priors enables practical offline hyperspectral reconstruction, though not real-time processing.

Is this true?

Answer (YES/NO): NO